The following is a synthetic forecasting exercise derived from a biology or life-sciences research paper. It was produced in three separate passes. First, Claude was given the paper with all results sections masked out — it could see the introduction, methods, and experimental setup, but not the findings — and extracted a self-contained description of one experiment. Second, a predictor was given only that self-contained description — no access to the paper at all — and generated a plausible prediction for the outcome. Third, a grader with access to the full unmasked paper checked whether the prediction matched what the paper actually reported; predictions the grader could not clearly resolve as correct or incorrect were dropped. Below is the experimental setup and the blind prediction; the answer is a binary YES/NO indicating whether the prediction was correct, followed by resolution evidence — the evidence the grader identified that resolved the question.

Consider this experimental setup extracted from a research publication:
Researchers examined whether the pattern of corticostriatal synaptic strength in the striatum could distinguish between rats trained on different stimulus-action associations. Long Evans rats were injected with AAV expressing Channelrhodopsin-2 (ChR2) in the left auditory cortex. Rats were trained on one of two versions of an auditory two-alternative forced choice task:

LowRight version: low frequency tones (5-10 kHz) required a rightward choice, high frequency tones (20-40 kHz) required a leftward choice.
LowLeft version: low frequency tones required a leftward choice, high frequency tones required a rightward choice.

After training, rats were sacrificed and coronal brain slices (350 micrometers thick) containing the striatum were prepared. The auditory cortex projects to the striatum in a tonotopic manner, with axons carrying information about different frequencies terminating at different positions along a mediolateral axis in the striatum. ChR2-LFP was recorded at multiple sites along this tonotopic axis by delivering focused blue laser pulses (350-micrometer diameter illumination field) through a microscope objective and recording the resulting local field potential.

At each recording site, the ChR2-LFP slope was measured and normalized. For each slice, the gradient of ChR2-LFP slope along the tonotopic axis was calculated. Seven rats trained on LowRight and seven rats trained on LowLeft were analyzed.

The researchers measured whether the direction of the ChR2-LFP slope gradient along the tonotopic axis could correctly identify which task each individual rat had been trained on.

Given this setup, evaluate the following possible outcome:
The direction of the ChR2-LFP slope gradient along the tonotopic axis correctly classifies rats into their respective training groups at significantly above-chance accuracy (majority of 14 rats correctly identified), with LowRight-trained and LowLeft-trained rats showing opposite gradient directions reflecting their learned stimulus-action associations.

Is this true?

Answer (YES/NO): YES